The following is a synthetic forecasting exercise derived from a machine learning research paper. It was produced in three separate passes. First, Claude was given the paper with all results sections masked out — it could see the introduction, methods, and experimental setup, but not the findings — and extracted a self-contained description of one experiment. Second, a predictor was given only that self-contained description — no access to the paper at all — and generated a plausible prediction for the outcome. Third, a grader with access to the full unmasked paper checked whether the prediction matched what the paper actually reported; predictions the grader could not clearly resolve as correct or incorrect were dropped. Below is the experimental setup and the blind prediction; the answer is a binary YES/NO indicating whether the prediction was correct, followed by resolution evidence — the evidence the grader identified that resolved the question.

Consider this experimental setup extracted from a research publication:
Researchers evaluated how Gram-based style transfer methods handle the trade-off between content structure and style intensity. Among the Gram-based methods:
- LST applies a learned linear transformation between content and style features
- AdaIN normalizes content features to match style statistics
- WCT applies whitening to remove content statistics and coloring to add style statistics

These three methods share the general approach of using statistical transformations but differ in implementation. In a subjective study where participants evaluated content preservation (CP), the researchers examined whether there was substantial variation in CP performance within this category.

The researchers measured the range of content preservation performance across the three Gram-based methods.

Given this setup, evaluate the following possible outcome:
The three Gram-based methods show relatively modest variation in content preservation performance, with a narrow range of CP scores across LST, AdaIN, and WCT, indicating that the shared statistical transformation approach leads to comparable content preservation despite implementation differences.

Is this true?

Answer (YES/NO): NO